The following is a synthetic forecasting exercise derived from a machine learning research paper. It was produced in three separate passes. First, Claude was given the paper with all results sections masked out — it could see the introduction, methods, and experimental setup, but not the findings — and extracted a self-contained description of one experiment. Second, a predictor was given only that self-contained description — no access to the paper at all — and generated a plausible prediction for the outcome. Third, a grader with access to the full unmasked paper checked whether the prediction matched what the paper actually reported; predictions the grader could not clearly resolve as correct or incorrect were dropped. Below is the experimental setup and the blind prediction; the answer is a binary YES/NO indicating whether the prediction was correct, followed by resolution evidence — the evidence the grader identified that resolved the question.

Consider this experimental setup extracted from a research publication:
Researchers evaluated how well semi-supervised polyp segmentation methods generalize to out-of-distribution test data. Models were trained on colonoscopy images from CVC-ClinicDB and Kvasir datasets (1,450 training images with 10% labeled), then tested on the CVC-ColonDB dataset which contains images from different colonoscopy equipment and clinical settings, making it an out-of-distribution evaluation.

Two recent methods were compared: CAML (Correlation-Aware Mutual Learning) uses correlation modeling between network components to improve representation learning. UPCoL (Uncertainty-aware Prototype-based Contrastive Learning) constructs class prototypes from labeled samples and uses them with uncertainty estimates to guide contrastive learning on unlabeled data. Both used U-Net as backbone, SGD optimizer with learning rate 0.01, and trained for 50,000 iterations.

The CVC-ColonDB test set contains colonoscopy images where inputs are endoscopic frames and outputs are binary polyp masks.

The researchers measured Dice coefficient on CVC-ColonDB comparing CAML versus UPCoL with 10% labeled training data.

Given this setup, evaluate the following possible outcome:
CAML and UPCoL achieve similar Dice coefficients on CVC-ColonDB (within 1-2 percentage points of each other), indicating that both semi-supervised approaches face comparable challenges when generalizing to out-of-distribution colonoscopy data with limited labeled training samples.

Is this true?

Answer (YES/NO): NO